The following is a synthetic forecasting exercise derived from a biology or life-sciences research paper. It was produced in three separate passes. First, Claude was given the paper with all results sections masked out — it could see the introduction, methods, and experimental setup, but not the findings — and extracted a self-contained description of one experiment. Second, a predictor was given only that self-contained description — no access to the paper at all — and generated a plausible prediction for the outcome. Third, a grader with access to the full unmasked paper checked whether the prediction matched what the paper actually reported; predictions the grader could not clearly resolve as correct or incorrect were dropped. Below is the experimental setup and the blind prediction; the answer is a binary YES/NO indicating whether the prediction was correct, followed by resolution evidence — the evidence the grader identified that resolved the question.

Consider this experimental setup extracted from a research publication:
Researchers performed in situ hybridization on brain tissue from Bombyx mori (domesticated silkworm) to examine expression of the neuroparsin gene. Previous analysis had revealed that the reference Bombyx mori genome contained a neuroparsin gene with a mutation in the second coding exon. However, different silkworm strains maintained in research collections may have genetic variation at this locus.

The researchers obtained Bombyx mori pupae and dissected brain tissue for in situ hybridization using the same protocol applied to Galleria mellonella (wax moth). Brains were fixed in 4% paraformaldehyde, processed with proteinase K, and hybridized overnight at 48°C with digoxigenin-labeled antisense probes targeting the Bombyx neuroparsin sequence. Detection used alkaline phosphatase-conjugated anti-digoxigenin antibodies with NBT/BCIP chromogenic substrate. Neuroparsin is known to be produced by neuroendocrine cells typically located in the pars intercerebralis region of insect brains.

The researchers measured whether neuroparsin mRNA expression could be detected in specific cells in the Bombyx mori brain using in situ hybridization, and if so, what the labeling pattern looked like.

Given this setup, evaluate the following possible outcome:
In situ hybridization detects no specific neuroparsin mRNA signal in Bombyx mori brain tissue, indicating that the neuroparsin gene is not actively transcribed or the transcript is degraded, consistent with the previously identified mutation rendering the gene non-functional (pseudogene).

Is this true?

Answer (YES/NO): YES